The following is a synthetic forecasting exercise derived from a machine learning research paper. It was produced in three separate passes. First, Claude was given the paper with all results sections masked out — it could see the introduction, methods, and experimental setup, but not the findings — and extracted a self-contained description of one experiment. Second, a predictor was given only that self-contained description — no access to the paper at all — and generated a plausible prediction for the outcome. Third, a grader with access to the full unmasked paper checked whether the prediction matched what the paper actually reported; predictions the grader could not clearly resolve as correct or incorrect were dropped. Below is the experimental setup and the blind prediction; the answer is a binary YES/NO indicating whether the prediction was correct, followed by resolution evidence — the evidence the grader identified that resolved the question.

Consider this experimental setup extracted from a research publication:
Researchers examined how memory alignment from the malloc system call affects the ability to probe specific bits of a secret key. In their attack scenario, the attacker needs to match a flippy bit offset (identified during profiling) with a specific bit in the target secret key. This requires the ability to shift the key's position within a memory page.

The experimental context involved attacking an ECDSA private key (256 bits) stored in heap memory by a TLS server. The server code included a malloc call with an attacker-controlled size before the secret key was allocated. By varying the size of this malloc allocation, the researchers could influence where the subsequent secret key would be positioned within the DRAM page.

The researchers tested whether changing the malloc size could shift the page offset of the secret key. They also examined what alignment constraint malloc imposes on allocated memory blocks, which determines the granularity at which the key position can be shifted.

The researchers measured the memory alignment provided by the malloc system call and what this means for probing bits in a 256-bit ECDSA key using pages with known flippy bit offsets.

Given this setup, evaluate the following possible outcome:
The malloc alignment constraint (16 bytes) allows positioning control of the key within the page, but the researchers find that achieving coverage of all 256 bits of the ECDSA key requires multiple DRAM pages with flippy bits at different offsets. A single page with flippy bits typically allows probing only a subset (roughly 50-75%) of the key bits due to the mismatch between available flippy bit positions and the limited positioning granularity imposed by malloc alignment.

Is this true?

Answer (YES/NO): NO